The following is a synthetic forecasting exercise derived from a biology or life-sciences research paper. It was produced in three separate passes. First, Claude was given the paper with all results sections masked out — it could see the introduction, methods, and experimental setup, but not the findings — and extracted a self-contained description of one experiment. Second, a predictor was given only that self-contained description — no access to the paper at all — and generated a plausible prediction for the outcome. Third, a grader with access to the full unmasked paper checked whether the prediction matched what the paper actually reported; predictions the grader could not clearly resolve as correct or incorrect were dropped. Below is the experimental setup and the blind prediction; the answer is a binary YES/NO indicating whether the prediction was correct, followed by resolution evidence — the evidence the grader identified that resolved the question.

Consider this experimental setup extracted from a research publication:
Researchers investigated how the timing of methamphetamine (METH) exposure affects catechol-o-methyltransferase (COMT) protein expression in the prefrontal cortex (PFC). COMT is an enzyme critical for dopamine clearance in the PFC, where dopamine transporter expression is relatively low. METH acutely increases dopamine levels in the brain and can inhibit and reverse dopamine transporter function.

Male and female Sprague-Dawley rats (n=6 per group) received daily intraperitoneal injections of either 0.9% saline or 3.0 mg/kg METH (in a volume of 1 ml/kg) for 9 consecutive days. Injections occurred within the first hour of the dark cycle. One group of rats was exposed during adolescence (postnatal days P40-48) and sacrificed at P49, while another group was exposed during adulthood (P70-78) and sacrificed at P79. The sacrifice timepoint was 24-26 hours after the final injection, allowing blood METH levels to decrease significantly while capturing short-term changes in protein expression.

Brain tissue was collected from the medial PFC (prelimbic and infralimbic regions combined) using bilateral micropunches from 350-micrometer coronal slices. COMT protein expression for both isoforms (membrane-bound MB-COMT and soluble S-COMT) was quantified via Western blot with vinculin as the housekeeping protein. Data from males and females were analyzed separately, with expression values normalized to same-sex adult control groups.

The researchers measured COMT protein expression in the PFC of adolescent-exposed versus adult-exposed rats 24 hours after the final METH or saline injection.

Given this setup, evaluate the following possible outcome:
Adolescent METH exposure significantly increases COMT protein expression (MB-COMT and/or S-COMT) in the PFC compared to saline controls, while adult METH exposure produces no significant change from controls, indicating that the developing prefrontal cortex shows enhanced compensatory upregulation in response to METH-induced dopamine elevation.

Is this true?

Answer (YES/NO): NO